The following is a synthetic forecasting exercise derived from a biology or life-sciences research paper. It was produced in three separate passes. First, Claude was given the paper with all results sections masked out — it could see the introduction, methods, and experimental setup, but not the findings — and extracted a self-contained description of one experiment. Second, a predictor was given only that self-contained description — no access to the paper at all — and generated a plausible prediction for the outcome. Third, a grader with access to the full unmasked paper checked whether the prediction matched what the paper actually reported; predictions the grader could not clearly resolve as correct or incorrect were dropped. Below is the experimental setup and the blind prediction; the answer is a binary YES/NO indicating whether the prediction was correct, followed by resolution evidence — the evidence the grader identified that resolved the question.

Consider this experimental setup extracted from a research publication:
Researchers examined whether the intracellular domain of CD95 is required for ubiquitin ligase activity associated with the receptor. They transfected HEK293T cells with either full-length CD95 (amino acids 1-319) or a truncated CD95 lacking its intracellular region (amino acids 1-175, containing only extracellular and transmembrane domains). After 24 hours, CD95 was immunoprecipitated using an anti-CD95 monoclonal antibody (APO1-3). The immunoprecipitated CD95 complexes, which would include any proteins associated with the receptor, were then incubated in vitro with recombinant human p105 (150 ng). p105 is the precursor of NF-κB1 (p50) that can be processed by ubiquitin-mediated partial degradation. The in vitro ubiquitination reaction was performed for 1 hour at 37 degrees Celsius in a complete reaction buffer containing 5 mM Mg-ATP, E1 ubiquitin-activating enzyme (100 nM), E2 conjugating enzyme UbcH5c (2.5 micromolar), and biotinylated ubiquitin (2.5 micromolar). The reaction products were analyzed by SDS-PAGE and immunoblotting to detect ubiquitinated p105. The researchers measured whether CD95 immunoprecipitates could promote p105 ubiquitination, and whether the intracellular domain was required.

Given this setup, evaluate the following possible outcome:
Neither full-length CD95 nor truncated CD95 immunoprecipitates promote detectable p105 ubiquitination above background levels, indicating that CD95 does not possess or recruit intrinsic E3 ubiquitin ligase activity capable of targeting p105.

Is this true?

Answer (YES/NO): NO